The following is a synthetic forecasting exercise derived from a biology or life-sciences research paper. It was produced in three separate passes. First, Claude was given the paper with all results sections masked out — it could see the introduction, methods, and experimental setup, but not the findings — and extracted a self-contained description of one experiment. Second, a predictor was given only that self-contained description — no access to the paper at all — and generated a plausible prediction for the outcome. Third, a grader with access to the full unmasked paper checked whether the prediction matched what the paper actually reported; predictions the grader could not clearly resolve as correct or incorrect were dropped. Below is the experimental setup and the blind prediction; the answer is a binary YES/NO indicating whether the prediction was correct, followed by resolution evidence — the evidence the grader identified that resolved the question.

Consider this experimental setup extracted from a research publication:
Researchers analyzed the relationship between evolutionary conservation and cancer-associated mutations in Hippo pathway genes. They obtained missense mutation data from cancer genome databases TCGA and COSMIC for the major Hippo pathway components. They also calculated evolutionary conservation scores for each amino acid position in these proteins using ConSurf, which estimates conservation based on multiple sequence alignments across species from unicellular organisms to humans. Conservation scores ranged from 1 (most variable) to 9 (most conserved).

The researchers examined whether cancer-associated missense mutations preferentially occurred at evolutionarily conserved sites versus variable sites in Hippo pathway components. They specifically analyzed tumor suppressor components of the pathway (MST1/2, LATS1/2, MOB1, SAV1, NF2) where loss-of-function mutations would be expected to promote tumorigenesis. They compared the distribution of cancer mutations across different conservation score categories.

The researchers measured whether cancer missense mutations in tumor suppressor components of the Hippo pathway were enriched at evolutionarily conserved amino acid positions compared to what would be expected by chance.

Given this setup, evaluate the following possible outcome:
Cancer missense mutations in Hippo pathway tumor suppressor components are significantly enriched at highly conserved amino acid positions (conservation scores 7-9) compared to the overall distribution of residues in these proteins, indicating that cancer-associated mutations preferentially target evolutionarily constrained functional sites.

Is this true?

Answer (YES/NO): NO